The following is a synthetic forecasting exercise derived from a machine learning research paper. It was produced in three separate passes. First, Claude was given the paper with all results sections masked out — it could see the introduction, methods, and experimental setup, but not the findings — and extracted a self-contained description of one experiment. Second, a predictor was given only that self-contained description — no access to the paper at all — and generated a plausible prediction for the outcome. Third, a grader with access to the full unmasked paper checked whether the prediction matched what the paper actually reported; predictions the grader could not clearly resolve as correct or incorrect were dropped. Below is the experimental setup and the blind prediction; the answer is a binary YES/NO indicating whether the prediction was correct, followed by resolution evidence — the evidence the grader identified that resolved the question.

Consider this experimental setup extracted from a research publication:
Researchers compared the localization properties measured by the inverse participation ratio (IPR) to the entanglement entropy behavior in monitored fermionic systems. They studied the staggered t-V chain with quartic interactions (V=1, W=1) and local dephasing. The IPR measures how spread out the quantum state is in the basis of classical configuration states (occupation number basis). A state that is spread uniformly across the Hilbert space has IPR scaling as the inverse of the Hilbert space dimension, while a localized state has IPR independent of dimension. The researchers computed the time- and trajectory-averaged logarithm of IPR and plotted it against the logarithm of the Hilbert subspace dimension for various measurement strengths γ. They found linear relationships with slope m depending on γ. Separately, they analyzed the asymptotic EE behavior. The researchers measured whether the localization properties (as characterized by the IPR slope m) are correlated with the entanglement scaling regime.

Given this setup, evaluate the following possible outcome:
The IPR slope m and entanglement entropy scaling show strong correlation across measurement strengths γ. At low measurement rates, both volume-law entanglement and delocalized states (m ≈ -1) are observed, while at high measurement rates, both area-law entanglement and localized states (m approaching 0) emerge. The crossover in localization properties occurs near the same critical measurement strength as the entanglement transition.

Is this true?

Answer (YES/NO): NO